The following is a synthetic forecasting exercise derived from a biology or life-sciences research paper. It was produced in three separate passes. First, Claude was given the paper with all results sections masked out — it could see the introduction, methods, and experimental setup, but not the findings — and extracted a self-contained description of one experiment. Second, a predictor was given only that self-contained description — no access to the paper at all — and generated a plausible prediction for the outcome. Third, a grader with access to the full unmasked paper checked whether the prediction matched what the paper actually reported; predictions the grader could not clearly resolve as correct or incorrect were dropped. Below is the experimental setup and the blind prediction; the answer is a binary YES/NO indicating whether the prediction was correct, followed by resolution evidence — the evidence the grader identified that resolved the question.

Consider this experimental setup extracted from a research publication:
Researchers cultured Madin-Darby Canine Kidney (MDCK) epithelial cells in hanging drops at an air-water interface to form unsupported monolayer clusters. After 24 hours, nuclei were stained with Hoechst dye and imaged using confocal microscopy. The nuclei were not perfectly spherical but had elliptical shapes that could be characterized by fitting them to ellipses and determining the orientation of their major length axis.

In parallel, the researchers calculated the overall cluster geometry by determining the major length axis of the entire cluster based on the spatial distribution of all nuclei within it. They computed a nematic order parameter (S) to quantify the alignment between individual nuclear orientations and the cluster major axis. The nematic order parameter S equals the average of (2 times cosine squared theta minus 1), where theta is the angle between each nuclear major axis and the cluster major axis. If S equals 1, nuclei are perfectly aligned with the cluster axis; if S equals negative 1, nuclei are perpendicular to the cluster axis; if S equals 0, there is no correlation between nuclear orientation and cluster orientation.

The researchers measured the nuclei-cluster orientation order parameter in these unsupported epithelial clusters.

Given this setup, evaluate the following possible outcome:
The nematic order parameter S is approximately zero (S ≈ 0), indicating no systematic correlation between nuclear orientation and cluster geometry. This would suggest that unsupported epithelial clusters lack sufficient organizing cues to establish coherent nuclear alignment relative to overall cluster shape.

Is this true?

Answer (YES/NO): YES